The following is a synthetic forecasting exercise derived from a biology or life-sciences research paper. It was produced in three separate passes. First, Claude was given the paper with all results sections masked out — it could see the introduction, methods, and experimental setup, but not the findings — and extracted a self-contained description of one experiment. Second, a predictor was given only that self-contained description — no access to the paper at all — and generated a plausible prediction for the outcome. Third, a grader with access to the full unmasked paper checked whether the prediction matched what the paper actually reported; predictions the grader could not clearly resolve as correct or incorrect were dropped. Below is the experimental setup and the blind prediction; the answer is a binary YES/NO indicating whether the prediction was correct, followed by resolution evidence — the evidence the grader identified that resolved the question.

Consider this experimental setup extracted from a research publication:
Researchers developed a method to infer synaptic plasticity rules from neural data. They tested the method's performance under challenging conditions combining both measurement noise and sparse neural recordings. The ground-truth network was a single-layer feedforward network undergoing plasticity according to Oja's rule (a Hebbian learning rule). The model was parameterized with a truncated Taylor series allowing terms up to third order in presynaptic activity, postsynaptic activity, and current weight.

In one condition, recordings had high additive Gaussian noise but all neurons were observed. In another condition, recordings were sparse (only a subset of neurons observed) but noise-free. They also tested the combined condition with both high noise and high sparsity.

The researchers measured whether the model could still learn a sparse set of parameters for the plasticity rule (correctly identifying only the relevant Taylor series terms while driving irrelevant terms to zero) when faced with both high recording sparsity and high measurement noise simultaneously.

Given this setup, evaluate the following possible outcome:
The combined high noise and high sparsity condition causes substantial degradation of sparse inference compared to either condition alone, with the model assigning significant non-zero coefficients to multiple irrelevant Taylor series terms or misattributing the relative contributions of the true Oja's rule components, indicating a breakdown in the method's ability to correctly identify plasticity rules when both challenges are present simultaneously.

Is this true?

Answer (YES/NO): YES